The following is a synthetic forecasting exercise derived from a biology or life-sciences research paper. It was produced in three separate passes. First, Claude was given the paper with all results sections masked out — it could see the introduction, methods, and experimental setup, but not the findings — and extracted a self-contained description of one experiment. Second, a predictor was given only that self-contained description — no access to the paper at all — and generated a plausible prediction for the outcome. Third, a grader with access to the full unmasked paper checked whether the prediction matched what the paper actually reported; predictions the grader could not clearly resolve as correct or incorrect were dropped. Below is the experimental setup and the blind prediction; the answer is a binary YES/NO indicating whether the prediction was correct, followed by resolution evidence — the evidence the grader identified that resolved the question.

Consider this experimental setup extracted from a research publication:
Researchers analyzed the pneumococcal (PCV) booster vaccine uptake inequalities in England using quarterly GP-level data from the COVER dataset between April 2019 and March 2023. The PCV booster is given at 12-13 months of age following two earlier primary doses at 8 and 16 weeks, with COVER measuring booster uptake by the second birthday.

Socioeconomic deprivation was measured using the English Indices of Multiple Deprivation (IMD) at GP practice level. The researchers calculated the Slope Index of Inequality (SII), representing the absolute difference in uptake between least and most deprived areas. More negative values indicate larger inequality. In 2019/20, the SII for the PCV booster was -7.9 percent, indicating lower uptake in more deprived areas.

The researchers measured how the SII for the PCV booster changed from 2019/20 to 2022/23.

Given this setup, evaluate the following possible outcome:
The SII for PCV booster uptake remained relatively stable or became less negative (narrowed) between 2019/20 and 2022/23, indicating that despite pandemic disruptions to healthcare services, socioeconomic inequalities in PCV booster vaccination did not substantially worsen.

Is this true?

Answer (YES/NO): NO